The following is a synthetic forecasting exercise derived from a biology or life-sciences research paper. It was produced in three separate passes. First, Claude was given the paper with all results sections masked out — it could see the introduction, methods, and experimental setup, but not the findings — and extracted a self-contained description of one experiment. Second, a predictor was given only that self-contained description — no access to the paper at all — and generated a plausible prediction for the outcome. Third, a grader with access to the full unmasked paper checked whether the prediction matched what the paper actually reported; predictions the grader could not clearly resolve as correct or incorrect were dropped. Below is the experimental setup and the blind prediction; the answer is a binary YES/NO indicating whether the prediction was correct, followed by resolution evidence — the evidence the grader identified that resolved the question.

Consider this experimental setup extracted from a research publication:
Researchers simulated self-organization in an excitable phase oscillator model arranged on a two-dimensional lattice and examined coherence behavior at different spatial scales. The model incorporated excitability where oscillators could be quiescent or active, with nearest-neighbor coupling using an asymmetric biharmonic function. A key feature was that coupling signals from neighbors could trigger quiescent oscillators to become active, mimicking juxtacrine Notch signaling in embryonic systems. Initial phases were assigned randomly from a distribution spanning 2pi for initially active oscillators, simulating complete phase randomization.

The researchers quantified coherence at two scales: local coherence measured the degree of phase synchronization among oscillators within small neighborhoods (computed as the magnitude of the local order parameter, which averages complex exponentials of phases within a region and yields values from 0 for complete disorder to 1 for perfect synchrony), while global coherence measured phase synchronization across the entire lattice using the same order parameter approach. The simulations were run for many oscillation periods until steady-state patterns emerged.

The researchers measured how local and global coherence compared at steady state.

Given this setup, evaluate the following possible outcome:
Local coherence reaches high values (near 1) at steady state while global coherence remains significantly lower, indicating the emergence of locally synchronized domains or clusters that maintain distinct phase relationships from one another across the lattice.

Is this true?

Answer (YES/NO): NO